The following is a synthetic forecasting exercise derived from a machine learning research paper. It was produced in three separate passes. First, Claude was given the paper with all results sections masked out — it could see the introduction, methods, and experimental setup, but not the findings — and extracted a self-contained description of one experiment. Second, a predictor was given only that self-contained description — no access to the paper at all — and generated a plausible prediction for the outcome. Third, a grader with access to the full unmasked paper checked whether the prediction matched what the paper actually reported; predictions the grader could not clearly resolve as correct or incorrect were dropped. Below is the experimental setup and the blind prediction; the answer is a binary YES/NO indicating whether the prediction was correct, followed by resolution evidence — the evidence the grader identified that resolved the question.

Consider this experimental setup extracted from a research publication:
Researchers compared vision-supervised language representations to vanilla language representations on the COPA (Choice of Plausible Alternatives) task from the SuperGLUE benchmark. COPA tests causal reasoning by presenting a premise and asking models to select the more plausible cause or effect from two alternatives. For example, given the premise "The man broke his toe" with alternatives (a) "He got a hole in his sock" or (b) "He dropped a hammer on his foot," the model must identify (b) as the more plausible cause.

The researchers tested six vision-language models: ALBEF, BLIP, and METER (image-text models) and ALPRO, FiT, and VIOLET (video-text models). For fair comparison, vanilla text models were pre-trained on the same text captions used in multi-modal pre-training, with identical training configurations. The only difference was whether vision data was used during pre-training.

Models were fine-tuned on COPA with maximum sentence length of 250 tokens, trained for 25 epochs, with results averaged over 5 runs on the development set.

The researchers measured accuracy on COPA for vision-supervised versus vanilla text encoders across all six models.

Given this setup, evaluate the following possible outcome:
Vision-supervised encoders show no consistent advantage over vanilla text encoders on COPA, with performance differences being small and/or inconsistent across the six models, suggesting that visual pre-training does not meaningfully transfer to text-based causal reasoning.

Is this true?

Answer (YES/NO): NO